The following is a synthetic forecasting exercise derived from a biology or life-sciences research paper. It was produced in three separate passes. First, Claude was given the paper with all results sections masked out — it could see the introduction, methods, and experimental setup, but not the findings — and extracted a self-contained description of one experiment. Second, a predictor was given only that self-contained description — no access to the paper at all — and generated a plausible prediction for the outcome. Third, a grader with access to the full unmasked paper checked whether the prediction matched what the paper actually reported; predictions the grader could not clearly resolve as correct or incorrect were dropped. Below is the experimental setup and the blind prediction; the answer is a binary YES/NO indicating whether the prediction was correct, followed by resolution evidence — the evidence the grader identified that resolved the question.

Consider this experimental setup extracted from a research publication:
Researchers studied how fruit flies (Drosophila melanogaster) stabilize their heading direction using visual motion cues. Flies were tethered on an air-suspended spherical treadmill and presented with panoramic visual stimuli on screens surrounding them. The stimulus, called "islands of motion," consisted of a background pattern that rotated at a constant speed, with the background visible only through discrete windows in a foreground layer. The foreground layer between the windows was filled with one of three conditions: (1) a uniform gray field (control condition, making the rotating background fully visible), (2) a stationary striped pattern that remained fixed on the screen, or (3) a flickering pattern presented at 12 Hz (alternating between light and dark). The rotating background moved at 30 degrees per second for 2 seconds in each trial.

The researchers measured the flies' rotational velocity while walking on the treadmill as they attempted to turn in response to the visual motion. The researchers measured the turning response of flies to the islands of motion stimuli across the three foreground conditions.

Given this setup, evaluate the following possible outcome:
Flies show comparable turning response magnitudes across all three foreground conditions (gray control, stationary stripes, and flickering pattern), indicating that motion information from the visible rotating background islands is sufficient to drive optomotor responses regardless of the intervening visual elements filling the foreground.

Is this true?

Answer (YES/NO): NO